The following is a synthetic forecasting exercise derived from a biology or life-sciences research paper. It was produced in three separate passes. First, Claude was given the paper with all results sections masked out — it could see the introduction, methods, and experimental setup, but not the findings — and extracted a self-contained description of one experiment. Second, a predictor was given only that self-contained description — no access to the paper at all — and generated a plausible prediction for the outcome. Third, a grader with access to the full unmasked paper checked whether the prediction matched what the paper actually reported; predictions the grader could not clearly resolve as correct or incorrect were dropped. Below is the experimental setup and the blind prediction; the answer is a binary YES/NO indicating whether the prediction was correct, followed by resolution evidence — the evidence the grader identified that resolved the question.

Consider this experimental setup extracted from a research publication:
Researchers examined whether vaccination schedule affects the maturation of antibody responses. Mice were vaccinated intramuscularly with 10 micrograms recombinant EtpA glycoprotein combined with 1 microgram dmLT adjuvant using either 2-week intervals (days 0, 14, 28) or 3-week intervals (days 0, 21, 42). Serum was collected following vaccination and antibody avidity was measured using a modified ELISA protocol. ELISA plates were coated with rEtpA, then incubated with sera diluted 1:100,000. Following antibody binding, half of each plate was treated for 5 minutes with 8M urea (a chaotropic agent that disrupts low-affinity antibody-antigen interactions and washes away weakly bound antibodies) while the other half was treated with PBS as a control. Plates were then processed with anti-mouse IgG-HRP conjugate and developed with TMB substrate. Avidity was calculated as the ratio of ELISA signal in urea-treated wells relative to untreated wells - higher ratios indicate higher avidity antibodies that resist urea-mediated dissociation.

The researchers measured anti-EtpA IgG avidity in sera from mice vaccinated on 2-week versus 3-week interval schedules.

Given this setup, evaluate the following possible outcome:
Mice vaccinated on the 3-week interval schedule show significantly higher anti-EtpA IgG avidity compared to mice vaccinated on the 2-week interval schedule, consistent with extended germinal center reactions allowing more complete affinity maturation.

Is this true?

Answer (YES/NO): YES